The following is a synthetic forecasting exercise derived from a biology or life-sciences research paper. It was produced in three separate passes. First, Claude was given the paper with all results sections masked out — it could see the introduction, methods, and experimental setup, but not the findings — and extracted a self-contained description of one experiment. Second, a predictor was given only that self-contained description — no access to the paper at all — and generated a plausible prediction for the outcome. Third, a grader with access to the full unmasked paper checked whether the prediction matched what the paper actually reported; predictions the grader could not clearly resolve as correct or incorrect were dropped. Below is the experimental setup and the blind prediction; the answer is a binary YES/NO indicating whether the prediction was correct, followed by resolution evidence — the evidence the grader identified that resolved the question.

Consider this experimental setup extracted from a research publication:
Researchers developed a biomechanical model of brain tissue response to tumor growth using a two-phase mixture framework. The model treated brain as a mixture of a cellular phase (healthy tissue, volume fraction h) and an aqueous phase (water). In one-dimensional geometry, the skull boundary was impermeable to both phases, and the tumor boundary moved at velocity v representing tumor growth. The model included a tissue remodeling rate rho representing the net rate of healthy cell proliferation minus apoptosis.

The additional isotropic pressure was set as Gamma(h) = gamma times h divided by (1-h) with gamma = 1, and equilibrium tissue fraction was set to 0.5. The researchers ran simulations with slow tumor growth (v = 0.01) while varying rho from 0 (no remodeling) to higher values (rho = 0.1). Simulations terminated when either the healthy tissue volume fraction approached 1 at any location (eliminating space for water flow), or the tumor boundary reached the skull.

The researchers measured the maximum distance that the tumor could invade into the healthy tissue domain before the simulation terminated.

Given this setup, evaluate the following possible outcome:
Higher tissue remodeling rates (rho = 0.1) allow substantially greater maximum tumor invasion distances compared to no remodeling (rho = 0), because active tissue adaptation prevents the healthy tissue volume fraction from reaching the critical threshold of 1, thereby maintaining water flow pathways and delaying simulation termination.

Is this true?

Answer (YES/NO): YES